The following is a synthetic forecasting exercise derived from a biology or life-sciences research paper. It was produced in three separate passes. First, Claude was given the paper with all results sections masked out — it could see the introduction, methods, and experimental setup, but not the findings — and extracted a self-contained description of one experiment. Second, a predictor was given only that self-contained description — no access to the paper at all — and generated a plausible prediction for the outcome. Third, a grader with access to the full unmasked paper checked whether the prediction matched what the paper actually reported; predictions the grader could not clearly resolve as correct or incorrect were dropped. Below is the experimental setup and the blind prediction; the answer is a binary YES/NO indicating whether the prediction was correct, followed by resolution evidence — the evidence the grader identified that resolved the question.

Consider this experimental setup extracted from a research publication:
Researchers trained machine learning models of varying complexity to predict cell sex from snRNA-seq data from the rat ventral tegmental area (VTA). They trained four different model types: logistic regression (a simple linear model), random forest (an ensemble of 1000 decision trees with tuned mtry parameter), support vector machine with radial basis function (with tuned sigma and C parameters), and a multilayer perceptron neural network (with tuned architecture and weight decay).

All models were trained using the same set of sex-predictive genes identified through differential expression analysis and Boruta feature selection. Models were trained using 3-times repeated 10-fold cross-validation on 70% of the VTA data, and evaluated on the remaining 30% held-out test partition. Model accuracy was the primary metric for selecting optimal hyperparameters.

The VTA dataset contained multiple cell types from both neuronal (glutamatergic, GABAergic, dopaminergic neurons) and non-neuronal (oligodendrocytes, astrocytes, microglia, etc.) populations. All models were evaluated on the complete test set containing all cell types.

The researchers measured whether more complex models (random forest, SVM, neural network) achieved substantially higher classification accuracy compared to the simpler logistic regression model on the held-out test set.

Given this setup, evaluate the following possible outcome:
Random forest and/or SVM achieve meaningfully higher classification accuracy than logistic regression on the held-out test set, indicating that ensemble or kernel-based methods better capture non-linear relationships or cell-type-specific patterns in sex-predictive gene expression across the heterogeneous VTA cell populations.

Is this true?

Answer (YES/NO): NO